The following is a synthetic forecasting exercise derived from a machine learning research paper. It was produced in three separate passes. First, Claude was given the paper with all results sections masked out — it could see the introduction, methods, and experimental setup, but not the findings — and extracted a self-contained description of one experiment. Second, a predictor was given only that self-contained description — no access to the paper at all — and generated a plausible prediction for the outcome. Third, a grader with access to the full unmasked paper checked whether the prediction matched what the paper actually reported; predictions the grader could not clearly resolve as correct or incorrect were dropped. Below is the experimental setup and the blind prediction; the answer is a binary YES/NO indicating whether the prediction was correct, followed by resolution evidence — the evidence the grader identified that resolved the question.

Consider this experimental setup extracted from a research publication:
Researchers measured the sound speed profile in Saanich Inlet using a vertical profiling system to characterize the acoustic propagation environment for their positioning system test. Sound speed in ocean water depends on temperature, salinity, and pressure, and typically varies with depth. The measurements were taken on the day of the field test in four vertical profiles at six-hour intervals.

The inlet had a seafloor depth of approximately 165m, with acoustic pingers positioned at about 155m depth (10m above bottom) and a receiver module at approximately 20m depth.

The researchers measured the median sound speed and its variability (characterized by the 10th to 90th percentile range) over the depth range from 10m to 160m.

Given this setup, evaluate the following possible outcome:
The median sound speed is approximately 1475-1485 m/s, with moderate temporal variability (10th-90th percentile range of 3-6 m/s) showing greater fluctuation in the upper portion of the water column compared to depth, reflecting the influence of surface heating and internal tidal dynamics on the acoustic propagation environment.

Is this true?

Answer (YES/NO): NO